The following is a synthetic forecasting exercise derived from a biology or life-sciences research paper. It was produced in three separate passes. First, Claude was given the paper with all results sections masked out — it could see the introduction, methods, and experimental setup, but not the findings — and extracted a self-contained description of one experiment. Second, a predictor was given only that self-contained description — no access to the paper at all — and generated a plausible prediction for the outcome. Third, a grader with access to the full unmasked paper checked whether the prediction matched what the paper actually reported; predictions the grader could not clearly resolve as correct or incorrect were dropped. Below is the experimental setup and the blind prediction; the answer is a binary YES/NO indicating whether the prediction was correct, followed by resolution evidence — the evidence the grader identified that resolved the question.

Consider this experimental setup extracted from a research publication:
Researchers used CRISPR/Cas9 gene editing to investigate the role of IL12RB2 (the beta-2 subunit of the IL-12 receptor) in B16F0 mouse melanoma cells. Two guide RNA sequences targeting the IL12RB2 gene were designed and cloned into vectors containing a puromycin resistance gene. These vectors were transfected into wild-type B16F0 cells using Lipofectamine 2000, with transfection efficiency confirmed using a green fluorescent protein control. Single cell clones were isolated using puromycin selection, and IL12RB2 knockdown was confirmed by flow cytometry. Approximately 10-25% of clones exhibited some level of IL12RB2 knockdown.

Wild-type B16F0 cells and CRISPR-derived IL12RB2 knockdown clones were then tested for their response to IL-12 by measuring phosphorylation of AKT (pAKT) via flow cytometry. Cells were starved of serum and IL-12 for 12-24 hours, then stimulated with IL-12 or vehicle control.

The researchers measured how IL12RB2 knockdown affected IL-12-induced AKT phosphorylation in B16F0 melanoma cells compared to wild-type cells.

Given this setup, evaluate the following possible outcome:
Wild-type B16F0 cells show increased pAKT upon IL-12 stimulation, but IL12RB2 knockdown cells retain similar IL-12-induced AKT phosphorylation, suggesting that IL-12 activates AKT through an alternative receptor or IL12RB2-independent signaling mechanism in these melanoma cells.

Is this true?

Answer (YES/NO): NO